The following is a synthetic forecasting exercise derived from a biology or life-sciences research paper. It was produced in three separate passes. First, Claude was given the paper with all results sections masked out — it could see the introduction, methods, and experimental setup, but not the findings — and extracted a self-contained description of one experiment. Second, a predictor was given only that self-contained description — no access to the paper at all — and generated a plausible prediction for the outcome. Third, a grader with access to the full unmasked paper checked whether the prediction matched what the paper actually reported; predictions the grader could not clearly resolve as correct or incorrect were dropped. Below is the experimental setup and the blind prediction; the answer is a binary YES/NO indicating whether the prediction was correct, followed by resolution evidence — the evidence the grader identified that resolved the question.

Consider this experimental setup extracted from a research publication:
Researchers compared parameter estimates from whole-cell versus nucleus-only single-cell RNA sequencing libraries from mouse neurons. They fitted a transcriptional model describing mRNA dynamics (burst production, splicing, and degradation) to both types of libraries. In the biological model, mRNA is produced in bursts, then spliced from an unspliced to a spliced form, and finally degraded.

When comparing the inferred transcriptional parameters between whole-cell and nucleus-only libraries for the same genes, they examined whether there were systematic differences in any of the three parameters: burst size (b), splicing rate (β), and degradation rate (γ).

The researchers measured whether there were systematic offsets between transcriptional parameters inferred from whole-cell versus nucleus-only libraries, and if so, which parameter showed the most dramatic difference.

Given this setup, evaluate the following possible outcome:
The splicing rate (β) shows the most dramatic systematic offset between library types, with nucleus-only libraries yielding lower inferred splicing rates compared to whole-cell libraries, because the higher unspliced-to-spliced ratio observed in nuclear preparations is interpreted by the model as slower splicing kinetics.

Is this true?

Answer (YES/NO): NO